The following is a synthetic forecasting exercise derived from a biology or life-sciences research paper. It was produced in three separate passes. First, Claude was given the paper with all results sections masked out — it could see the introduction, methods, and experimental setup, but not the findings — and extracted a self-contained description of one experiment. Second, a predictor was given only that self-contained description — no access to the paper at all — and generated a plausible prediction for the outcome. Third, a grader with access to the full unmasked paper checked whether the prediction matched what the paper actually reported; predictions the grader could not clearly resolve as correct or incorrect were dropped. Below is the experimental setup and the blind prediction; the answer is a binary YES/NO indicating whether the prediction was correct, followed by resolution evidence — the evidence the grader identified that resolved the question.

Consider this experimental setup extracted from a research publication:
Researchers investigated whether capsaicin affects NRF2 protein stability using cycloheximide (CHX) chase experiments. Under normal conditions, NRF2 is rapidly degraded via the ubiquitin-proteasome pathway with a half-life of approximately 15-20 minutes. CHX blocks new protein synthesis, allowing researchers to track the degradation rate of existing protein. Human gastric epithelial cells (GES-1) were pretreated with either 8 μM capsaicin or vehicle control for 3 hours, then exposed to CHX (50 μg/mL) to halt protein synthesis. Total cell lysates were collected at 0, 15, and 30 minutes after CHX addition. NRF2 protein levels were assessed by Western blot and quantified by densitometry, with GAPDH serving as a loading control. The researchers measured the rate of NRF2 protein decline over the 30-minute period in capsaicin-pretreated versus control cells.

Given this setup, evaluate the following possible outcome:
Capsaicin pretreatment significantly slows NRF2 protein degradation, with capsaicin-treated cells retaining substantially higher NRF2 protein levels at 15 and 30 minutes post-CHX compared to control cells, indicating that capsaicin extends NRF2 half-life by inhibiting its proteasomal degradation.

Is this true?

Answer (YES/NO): YES